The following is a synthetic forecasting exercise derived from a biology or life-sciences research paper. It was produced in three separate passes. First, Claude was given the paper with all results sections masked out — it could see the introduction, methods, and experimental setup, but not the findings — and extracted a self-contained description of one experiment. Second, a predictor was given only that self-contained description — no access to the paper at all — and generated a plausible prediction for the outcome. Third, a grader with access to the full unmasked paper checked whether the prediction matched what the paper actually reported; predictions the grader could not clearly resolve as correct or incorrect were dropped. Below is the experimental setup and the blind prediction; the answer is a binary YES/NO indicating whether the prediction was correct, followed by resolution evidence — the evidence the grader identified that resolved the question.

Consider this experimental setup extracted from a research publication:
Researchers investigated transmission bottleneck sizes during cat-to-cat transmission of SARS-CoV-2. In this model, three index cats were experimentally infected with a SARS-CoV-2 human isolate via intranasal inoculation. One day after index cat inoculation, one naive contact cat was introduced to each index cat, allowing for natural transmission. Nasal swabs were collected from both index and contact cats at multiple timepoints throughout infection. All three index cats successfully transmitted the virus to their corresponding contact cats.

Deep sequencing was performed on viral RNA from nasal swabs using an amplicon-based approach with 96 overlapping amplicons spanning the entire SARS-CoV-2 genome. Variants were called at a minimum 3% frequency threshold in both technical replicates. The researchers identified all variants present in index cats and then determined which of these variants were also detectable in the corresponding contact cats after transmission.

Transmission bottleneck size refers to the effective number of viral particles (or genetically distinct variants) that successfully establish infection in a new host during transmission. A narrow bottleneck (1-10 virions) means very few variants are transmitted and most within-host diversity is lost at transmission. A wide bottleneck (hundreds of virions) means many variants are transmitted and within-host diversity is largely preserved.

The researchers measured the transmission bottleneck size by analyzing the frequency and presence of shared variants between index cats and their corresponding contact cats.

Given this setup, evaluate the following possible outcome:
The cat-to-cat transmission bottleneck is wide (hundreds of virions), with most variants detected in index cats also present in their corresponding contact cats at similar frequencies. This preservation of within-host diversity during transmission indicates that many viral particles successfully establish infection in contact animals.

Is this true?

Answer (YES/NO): NO